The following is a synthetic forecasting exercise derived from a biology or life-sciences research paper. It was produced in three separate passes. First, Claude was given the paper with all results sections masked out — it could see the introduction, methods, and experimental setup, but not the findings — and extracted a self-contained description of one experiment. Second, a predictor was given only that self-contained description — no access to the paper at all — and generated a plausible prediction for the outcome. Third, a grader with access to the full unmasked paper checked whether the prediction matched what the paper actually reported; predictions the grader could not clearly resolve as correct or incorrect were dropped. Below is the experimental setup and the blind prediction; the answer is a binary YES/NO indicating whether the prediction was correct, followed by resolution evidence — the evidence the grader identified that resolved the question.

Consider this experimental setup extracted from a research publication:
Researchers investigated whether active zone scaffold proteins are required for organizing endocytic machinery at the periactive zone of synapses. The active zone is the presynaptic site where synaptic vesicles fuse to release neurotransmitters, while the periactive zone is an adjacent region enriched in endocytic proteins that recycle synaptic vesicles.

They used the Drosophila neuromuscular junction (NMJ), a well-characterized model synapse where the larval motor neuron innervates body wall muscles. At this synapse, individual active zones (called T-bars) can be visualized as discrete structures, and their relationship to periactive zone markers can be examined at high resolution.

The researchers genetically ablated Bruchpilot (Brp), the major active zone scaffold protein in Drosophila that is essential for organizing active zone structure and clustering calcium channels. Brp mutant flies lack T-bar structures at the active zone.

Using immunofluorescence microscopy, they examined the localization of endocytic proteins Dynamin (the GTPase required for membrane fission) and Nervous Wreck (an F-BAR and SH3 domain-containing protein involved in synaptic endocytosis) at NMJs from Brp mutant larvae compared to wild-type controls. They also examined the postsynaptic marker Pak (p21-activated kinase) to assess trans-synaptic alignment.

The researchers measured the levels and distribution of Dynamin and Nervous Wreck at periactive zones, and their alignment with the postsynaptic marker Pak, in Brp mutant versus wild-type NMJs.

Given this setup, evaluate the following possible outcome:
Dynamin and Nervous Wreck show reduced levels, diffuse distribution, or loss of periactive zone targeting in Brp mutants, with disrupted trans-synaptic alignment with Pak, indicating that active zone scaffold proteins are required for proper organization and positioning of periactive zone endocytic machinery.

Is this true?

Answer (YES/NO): NO